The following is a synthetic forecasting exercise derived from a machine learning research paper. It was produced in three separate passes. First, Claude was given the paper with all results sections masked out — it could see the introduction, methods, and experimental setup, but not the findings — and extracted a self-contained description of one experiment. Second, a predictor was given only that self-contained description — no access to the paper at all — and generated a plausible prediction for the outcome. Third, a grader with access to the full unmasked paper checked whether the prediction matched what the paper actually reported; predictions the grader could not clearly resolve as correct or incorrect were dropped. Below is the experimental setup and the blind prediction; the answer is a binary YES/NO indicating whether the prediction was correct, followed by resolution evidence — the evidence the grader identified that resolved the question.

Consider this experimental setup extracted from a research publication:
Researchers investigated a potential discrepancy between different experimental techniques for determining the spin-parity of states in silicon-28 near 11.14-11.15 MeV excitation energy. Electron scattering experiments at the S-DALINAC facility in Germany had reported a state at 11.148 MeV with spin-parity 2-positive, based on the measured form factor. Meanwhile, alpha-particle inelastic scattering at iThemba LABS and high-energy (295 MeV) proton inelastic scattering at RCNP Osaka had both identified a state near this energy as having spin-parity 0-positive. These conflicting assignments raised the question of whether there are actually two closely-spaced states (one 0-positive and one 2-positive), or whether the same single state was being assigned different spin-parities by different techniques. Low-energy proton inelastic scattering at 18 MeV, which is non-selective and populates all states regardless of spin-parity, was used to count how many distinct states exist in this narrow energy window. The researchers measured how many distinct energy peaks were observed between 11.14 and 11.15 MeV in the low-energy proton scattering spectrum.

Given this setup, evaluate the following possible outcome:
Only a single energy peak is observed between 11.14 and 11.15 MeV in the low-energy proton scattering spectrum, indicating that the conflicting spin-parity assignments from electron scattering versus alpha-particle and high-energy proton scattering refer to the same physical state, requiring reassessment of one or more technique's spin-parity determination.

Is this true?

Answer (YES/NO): YES